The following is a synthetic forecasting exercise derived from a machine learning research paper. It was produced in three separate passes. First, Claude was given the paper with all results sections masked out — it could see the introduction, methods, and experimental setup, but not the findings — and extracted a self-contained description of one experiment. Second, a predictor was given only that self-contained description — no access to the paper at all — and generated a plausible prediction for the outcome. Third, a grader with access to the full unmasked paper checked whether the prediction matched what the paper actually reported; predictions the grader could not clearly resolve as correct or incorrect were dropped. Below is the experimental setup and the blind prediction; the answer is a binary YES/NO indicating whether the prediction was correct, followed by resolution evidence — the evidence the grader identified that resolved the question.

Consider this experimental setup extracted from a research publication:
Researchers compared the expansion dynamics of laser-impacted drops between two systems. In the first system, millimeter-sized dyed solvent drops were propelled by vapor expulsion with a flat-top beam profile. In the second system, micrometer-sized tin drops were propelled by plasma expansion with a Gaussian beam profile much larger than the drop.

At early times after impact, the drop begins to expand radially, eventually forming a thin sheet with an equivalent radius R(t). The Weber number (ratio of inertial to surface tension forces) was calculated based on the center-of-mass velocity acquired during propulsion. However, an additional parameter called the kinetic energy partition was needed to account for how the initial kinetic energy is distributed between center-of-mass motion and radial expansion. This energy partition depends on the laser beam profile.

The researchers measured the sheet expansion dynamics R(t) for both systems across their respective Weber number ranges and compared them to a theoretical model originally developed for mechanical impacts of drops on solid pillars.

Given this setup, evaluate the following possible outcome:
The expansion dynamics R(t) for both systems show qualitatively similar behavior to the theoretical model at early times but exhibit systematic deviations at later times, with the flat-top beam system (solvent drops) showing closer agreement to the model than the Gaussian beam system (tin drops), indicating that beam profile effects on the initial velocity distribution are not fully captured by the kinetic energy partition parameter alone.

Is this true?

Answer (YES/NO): NO